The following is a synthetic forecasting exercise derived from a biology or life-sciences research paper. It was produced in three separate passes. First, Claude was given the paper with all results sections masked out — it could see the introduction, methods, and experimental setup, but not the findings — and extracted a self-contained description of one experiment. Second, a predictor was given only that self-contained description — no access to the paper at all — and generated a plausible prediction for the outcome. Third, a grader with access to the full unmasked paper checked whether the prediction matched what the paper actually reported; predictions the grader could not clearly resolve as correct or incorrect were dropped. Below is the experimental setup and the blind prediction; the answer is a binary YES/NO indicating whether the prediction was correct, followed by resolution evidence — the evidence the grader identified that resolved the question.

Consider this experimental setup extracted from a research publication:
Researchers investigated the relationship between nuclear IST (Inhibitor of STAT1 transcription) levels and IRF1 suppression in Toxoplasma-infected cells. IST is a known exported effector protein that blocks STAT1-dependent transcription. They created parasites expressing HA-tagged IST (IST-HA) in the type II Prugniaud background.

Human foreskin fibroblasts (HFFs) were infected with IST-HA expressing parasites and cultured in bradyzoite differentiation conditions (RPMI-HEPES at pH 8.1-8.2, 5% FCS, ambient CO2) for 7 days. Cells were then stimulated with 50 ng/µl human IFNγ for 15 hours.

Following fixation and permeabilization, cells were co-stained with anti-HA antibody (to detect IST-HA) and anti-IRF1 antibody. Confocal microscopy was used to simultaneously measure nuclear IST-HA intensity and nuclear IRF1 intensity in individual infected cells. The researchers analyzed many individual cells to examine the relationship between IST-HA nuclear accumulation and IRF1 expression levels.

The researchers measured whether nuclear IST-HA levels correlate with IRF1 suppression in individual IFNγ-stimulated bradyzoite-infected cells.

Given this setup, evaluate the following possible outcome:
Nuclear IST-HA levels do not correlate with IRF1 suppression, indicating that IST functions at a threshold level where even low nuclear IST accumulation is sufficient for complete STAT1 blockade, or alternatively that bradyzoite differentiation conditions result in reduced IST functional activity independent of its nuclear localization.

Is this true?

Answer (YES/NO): NO